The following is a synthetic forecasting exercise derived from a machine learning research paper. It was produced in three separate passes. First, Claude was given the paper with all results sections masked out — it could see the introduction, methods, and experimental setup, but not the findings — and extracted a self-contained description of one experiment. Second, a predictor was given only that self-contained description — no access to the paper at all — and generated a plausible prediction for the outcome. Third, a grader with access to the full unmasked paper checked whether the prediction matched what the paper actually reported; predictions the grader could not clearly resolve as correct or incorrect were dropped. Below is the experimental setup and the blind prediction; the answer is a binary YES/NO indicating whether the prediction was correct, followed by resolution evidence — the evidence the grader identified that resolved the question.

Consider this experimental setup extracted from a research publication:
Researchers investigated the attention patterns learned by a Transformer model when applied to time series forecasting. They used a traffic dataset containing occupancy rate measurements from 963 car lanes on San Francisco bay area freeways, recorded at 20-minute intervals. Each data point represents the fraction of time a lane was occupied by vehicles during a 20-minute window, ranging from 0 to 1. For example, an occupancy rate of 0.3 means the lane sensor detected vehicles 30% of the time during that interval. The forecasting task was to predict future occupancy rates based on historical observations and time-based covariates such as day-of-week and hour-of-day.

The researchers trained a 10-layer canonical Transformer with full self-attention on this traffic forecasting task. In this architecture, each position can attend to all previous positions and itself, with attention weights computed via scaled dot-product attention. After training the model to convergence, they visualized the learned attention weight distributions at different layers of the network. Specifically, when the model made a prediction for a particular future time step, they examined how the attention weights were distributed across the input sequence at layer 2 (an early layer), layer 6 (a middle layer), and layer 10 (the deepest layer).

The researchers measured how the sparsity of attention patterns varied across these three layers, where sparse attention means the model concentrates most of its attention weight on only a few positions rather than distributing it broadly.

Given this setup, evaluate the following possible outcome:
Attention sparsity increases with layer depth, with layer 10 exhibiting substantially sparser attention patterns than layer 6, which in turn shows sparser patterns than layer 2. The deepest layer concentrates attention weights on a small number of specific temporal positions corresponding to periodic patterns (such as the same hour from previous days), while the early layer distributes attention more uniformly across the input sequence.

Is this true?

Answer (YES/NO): YES